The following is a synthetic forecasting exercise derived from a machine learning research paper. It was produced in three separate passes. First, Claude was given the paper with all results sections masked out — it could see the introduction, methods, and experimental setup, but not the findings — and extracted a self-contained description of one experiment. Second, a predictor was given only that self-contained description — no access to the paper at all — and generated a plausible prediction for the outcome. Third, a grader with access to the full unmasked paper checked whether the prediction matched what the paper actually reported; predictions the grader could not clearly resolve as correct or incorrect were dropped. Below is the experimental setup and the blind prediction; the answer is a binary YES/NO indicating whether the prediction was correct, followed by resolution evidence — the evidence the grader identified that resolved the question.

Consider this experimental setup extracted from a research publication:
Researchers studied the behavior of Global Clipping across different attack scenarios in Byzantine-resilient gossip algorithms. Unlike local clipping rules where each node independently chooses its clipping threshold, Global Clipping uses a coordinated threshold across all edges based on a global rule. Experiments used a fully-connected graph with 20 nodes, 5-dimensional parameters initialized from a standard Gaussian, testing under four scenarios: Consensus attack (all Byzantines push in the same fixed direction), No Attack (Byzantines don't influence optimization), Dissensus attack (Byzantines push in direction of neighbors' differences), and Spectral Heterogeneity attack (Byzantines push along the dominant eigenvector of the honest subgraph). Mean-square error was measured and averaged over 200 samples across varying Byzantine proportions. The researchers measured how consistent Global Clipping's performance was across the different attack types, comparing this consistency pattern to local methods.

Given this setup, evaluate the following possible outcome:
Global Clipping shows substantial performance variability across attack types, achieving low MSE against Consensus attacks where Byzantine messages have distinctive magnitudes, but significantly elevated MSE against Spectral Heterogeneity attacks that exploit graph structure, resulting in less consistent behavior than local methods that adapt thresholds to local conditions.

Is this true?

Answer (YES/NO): NO